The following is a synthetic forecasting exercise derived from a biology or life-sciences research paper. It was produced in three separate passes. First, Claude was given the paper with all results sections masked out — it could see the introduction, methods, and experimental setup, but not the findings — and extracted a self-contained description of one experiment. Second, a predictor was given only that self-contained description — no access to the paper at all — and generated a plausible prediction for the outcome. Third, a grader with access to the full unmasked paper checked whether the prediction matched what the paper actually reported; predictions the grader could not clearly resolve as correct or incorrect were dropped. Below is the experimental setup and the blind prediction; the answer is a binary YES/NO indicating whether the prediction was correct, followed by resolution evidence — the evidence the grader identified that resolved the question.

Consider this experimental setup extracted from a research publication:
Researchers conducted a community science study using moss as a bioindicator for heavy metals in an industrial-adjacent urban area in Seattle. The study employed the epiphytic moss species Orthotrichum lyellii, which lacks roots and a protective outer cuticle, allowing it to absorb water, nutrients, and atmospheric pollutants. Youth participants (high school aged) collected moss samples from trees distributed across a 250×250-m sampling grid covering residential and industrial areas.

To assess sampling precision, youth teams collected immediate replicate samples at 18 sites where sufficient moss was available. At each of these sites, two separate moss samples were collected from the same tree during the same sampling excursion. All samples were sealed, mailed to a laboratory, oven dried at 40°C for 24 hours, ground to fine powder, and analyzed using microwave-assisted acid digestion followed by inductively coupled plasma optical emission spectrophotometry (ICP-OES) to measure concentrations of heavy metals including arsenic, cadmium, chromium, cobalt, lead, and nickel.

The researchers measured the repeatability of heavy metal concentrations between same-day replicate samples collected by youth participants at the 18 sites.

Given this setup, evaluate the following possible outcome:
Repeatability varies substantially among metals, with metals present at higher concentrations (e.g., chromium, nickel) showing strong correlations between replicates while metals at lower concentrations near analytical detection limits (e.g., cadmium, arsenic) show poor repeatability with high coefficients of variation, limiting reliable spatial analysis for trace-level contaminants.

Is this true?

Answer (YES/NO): NO